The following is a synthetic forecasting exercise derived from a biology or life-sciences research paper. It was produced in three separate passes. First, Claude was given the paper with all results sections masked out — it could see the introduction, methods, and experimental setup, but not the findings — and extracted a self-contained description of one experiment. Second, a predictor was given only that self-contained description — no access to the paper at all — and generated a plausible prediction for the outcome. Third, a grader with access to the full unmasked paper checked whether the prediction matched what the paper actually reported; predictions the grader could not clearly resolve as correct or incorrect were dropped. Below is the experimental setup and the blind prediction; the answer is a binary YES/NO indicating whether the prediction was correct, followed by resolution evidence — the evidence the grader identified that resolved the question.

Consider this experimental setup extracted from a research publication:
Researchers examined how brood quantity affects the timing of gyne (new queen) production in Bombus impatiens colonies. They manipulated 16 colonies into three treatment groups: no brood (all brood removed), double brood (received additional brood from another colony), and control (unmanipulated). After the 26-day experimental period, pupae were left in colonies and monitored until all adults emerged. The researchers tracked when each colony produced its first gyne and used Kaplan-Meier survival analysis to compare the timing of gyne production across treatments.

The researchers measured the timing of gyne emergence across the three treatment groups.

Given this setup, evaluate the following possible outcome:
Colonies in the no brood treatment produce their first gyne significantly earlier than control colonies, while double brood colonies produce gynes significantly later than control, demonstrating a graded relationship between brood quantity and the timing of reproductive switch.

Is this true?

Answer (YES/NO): NO